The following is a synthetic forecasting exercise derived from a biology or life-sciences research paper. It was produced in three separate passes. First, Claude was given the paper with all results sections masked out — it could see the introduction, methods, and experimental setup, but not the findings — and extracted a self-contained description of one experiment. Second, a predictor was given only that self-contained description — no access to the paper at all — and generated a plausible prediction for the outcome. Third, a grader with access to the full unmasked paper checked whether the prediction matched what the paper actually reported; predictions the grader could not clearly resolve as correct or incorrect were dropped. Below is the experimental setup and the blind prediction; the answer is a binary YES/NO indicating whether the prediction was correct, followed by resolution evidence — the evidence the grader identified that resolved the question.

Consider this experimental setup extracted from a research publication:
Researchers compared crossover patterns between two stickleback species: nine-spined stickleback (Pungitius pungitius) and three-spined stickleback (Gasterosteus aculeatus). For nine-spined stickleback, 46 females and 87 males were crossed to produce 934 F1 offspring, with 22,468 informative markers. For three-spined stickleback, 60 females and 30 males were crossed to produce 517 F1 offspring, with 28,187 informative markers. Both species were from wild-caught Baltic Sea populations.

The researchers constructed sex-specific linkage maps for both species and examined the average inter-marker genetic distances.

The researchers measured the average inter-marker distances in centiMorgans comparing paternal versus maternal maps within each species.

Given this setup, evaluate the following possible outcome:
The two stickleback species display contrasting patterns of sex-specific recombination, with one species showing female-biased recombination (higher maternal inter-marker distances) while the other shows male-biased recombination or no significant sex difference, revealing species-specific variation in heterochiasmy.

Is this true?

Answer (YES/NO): NO